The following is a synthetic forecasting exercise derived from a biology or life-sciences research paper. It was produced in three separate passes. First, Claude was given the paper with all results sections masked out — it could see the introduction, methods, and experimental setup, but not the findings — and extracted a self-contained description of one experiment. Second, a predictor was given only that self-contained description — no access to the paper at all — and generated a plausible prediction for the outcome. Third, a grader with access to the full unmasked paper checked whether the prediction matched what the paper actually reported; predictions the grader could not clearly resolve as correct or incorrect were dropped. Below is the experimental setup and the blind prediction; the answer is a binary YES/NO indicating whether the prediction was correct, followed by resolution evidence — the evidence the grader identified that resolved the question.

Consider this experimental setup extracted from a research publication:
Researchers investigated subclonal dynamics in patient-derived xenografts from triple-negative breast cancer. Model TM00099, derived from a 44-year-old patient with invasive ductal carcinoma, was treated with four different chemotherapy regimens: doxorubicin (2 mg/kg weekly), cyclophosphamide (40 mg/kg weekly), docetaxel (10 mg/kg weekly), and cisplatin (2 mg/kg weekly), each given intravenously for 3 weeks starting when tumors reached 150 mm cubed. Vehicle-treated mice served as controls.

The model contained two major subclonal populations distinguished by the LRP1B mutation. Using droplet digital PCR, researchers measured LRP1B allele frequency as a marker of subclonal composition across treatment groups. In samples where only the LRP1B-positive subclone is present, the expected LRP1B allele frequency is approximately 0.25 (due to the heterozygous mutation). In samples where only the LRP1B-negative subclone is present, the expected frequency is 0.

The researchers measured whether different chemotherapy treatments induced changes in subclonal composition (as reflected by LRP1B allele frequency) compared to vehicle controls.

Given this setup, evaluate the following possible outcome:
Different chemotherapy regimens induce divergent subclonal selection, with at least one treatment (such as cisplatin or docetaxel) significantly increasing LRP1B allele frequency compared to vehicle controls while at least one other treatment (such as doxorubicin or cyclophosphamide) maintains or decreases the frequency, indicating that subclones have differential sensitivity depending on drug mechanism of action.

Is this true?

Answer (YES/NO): NO